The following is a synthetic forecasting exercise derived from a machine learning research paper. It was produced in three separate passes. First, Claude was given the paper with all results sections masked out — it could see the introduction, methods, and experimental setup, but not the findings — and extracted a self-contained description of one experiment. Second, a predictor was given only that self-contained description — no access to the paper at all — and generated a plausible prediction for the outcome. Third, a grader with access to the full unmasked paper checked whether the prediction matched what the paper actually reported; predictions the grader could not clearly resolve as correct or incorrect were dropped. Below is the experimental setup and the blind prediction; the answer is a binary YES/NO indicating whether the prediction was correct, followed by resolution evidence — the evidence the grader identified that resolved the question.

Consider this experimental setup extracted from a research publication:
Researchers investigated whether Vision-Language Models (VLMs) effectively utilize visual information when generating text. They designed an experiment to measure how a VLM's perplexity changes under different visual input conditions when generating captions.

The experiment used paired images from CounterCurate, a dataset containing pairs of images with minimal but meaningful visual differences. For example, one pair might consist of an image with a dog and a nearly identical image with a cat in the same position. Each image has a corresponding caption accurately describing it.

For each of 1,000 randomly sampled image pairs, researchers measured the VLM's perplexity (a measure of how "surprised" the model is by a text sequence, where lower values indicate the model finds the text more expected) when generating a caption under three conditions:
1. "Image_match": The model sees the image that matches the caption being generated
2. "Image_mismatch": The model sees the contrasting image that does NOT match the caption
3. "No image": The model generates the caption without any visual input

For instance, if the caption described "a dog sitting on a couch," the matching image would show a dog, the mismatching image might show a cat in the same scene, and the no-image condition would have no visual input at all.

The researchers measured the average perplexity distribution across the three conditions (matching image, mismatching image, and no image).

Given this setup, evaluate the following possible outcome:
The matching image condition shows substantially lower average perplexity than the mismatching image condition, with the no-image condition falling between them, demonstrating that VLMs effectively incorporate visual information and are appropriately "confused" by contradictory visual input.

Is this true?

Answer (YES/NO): NO